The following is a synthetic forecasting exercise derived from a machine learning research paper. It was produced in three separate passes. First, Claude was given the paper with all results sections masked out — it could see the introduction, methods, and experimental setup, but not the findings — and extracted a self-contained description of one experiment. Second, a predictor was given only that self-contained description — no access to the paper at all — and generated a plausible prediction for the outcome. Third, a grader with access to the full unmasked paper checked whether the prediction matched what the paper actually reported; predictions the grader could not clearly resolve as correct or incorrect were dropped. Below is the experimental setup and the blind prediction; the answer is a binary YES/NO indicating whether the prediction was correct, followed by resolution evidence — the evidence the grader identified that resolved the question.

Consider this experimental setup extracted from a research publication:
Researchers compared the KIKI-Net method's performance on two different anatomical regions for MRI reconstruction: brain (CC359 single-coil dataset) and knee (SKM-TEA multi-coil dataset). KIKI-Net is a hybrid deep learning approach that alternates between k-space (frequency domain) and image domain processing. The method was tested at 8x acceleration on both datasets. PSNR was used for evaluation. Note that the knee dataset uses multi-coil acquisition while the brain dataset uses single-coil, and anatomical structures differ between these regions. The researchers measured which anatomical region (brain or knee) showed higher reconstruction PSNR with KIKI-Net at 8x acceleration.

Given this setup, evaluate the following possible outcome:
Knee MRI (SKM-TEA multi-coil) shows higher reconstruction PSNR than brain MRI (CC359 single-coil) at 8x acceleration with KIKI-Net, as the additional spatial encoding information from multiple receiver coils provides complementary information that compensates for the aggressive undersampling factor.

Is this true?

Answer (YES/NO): YES